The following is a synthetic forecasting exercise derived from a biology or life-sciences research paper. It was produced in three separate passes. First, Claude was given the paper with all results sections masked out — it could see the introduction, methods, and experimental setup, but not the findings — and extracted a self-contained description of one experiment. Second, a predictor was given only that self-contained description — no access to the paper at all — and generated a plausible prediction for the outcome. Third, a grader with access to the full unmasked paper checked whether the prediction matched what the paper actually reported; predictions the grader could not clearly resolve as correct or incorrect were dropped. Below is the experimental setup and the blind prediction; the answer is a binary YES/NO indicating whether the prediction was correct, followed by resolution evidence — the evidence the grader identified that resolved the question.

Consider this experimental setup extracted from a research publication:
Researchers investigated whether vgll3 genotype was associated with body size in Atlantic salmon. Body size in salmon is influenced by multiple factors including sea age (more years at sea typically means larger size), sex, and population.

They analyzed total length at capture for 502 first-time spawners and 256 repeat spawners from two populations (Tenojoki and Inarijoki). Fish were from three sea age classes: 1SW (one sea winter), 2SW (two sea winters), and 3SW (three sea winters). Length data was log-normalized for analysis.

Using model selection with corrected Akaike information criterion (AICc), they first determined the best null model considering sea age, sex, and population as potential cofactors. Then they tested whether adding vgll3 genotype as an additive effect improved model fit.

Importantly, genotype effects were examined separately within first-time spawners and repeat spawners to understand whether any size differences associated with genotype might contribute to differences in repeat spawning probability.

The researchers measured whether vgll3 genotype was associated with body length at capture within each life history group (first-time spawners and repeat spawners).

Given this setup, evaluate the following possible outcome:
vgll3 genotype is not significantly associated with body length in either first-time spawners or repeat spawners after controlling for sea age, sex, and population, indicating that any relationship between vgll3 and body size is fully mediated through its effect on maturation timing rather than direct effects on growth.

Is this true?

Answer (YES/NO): NO